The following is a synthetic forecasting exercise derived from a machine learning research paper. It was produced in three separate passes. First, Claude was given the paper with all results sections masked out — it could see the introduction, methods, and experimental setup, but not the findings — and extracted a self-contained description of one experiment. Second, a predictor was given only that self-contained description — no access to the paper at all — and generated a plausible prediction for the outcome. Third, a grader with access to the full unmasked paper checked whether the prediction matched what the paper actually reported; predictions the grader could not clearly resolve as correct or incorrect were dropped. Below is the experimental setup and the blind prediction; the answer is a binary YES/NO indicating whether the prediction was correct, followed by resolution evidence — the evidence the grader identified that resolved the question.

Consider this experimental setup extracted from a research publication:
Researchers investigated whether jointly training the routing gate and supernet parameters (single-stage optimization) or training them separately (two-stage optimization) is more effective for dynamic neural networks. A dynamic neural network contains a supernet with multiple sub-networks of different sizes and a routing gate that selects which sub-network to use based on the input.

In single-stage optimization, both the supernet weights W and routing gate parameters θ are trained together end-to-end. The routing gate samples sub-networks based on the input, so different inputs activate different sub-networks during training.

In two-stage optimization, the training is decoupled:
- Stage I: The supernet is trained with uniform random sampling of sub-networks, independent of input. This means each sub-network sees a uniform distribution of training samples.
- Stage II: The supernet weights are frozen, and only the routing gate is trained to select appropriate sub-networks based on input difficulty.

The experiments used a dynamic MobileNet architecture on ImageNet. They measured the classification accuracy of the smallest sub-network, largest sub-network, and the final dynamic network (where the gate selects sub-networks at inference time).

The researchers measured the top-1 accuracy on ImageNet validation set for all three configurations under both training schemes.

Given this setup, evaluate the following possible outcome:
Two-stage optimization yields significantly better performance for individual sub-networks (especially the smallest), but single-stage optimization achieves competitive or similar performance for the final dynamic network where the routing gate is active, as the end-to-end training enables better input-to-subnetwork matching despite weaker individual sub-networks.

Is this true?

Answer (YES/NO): NO